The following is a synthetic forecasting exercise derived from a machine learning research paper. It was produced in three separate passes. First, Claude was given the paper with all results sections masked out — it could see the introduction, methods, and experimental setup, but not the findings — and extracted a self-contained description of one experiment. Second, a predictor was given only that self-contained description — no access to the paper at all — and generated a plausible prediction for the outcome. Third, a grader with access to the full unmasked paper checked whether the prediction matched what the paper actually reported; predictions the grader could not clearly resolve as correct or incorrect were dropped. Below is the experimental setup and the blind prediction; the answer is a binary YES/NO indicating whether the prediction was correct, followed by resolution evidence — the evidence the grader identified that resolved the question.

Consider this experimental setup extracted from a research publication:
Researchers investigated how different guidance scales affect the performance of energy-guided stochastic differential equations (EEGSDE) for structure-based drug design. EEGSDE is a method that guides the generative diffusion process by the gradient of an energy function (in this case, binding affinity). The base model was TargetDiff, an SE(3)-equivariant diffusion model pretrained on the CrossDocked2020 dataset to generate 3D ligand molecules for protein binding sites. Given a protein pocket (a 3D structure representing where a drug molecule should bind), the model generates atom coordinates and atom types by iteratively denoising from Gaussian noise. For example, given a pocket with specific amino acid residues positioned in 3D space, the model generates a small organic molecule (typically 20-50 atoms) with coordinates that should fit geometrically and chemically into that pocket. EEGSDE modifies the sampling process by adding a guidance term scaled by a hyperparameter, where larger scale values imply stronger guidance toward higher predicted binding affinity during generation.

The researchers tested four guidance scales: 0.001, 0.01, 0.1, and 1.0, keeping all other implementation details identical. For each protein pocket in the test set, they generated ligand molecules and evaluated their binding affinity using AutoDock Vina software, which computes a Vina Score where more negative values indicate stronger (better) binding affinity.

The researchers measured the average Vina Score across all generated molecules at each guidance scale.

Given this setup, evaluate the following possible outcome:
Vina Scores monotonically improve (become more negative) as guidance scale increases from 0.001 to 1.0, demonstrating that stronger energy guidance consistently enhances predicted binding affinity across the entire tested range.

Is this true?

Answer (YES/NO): NO